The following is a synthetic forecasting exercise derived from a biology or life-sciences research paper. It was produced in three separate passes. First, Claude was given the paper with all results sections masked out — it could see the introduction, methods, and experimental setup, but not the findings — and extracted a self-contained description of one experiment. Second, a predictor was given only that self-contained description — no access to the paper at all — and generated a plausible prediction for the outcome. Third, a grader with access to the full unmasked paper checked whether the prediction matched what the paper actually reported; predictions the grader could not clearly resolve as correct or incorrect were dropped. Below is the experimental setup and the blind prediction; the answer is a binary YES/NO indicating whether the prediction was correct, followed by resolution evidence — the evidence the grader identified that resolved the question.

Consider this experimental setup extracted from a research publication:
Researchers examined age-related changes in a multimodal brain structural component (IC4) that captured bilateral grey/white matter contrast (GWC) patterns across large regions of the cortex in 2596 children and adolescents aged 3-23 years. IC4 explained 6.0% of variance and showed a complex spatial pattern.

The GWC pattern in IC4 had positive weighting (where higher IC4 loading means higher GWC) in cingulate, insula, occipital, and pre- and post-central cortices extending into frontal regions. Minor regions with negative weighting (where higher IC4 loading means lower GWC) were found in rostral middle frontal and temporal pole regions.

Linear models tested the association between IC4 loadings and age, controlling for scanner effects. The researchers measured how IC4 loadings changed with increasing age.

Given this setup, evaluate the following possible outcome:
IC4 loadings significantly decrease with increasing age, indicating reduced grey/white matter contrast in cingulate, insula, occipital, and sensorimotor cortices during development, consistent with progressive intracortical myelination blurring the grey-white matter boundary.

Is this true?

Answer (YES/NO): YES